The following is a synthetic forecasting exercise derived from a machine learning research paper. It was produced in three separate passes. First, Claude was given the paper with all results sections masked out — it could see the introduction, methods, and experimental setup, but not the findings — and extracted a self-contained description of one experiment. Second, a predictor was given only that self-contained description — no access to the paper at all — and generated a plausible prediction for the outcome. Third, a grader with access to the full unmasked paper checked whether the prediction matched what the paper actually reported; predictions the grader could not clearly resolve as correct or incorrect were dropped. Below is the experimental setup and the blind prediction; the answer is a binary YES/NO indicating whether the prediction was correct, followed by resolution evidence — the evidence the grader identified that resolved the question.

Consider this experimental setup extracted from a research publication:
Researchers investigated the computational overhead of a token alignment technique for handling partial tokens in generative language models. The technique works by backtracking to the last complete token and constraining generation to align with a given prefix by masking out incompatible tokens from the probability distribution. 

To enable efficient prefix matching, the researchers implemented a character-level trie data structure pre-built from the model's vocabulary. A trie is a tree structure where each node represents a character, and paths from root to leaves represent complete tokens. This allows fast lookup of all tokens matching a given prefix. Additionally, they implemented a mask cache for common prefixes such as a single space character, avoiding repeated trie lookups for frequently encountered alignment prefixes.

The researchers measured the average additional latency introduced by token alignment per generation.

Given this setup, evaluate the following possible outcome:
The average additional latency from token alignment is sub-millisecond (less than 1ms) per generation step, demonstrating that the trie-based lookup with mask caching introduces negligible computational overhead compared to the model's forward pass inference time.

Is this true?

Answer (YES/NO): NO